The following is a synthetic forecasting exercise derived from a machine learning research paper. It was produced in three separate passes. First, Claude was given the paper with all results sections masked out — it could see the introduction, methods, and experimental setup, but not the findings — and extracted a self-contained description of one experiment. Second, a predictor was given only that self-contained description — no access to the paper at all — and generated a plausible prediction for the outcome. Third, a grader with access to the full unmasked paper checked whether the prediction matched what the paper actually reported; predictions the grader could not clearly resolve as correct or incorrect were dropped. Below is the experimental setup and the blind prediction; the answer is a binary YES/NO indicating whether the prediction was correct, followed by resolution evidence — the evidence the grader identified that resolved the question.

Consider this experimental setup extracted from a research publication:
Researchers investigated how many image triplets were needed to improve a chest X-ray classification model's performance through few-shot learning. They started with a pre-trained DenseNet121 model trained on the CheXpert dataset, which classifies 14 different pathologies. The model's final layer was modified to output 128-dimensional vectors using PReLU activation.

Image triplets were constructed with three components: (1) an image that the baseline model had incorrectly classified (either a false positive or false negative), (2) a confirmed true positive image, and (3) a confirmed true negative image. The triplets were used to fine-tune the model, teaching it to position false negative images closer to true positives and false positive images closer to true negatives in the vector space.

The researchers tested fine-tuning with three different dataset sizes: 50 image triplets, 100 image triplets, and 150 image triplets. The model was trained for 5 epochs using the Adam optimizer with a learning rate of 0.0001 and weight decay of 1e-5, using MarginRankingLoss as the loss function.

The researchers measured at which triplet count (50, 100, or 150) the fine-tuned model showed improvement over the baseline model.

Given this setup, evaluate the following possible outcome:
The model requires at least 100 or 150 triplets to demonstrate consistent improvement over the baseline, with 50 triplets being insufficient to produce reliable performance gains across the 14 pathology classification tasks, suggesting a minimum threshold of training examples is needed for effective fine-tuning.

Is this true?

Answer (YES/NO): NO